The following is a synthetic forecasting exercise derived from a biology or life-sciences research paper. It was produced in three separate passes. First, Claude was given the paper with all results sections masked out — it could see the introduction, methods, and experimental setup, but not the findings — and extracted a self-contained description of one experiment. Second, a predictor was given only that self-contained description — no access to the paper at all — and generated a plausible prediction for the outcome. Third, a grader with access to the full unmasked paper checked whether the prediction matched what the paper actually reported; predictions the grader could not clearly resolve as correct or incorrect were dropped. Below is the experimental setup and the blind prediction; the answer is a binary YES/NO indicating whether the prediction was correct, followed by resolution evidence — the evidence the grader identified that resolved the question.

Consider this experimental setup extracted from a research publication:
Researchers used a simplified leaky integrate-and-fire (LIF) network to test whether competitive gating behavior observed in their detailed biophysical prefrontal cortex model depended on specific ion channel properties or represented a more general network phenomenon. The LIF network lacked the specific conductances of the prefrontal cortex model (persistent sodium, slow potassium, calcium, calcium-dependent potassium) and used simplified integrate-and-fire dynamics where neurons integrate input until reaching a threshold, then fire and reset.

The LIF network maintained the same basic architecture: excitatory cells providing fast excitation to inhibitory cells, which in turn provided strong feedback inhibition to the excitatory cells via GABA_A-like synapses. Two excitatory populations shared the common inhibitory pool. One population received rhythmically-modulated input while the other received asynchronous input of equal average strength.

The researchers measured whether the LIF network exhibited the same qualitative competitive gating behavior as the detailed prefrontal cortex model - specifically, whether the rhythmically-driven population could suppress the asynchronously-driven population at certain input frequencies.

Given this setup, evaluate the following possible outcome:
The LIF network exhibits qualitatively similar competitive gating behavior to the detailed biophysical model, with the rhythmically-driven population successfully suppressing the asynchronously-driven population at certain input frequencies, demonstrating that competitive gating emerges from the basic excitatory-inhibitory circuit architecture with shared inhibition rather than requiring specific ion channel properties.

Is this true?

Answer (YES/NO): YES